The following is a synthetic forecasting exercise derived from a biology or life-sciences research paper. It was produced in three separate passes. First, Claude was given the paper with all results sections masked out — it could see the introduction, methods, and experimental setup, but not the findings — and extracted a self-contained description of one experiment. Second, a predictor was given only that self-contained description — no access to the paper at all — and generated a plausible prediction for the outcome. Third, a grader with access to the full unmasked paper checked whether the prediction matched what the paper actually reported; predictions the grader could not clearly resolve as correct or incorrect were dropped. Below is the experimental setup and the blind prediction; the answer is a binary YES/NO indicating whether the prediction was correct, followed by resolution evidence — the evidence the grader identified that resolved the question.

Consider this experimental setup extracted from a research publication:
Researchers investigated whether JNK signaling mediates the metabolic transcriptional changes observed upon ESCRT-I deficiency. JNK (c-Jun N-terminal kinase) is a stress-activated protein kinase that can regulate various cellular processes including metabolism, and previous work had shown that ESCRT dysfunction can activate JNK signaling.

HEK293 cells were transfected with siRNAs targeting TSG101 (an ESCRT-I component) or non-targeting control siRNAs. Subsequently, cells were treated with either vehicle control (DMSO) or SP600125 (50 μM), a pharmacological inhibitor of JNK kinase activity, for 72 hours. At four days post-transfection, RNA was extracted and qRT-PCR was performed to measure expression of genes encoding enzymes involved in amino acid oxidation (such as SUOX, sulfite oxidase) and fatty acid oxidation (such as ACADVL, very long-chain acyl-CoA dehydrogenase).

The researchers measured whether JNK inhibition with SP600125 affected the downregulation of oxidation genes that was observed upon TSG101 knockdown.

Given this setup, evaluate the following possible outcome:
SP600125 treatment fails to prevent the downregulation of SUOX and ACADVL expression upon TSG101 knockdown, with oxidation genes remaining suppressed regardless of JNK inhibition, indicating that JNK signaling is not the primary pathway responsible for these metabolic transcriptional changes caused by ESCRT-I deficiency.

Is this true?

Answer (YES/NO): YES